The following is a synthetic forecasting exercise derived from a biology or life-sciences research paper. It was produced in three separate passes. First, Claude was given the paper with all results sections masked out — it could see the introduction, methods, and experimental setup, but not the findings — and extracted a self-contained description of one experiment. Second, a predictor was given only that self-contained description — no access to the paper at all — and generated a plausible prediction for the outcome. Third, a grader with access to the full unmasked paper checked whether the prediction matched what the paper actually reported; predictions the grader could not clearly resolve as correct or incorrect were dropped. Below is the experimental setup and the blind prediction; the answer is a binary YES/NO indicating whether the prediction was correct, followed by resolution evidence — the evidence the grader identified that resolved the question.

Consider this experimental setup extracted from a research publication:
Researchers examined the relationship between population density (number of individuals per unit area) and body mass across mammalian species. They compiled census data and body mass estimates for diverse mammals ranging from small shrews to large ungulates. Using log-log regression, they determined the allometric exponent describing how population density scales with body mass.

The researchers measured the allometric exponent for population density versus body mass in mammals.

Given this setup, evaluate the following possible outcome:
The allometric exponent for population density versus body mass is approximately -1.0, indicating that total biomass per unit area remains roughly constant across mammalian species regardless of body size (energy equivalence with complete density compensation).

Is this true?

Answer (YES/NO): NO